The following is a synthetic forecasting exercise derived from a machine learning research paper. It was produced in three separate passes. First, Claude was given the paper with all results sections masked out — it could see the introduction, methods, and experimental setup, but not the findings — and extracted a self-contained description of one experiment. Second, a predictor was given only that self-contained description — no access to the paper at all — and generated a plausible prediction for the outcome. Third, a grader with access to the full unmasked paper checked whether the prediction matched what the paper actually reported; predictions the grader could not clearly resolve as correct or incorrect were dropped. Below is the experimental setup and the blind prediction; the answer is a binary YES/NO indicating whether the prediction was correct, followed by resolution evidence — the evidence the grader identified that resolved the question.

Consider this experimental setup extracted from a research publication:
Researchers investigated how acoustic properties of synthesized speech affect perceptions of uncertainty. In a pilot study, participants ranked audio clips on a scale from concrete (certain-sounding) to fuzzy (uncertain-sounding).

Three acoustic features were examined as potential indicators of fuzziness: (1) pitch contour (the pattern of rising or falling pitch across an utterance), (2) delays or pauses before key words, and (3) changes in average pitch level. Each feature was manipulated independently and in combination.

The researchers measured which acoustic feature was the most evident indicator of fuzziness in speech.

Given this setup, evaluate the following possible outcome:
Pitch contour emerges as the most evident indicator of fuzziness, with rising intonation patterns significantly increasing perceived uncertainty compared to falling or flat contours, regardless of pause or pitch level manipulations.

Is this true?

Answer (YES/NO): NO